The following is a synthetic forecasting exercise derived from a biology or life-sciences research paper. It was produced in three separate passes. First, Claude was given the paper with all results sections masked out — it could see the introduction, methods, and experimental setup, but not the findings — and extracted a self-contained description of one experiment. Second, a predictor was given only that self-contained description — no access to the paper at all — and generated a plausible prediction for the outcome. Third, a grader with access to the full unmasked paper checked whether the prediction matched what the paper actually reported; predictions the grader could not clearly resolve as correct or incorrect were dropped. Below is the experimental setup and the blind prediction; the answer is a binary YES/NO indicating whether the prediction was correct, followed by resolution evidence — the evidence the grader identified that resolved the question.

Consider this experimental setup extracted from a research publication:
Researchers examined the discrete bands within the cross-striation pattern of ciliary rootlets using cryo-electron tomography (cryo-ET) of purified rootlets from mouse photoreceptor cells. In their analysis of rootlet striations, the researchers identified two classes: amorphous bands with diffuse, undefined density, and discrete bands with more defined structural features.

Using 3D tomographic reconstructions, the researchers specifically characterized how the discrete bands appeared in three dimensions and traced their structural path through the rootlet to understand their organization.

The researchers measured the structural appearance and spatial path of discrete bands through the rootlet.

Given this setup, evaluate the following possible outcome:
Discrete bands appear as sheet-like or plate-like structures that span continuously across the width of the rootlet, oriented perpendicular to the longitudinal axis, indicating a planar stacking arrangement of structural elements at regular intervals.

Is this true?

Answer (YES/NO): NO